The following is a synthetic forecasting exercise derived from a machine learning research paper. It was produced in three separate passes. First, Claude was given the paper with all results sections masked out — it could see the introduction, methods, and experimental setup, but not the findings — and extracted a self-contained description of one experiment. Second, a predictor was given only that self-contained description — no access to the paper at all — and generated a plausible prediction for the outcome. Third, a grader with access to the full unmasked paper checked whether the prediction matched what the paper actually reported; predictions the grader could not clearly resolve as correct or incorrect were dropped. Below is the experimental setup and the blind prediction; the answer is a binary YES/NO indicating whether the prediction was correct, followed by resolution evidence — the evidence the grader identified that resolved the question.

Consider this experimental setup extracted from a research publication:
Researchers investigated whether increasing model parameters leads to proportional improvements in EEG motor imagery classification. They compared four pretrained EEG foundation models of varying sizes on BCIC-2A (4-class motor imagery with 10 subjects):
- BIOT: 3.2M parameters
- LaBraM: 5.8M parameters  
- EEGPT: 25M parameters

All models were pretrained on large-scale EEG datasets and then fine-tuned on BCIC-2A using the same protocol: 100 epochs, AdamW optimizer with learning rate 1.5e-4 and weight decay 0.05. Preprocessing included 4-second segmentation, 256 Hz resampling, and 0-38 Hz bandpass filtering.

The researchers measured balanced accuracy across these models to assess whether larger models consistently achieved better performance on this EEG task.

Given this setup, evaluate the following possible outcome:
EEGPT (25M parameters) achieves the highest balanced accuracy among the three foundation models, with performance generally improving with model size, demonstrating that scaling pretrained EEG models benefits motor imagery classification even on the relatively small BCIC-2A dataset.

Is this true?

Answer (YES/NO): YES